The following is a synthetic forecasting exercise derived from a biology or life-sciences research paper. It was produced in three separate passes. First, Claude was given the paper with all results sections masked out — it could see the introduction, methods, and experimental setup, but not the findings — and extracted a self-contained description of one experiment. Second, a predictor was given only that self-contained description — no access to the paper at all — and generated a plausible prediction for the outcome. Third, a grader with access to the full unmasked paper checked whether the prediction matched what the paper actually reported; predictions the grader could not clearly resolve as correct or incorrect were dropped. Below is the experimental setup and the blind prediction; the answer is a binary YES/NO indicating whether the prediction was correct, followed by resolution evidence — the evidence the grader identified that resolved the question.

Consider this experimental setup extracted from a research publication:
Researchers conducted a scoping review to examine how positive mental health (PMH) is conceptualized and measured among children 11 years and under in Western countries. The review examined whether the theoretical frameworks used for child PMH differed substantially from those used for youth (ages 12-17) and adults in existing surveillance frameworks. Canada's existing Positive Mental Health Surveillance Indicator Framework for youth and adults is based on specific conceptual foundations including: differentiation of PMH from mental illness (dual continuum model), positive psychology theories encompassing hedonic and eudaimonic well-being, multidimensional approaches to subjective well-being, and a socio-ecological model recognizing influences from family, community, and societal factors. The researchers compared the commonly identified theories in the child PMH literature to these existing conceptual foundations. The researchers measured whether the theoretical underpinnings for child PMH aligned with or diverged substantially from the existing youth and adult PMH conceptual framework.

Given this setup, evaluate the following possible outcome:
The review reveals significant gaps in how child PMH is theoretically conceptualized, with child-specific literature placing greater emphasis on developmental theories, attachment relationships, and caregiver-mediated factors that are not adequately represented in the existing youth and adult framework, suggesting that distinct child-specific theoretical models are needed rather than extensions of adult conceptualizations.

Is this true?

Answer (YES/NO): NO